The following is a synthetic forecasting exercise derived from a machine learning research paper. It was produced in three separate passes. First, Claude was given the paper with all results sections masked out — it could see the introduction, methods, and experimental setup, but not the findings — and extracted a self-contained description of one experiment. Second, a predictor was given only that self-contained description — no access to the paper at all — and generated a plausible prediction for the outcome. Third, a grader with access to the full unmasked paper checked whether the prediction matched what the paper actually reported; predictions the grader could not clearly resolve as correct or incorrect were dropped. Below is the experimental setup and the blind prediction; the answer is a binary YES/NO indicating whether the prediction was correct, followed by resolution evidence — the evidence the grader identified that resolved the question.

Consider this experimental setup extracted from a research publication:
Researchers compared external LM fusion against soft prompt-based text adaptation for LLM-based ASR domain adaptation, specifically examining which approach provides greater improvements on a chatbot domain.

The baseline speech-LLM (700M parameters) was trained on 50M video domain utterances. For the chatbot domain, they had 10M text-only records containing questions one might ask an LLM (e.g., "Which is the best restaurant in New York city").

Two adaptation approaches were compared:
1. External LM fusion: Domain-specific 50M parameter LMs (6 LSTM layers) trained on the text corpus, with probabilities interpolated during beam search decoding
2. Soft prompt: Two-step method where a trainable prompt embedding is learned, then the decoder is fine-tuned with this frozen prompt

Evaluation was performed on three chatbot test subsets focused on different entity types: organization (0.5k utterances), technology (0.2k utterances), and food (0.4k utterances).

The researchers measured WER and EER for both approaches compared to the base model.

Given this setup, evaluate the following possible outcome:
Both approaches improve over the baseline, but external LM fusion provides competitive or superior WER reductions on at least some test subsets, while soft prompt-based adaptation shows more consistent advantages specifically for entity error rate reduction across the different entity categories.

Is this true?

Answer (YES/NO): NO